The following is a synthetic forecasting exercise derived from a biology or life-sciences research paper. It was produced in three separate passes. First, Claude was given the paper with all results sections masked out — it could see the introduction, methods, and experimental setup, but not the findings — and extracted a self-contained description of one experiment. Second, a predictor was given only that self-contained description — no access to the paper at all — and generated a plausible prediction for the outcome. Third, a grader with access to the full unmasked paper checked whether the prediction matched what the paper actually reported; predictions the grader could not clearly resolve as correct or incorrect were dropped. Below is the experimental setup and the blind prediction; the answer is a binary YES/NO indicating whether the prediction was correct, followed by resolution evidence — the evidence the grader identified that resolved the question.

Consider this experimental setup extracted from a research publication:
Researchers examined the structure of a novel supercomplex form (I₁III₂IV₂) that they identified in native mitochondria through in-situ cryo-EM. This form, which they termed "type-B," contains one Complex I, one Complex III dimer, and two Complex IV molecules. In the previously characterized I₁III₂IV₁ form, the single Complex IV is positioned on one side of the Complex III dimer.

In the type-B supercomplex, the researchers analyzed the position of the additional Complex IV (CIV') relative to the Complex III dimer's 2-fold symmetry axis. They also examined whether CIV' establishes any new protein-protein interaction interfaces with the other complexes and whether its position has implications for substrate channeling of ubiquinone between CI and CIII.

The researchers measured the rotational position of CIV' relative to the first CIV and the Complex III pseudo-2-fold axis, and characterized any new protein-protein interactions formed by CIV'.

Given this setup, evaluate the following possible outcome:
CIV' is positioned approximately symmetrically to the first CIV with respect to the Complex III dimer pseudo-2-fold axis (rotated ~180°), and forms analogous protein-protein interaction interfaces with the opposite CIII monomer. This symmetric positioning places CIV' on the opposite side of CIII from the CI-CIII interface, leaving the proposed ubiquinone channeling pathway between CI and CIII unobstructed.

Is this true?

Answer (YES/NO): NO